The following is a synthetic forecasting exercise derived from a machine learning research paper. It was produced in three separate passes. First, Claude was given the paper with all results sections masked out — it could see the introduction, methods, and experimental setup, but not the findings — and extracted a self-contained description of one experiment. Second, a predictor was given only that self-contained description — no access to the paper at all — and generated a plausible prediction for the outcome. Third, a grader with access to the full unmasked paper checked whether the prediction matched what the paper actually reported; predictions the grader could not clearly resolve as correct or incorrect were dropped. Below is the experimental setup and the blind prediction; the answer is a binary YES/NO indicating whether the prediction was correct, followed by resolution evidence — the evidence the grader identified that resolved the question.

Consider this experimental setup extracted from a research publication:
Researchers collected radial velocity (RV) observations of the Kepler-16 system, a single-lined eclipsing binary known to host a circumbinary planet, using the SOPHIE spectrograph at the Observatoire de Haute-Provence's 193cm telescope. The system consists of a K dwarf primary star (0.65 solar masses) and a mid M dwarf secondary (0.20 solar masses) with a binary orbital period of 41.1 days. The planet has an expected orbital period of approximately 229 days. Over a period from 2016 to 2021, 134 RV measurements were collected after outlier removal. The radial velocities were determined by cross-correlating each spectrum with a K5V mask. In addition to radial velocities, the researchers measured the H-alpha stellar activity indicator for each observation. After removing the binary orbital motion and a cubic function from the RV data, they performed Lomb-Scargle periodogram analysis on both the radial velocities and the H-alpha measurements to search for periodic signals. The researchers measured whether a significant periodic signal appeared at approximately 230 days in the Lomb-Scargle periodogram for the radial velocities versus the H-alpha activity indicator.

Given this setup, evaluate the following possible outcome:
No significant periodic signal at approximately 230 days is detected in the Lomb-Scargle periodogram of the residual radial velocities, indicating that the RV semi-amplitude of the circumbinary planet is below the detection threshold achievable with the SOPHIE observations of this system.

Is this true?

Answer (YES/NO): NO